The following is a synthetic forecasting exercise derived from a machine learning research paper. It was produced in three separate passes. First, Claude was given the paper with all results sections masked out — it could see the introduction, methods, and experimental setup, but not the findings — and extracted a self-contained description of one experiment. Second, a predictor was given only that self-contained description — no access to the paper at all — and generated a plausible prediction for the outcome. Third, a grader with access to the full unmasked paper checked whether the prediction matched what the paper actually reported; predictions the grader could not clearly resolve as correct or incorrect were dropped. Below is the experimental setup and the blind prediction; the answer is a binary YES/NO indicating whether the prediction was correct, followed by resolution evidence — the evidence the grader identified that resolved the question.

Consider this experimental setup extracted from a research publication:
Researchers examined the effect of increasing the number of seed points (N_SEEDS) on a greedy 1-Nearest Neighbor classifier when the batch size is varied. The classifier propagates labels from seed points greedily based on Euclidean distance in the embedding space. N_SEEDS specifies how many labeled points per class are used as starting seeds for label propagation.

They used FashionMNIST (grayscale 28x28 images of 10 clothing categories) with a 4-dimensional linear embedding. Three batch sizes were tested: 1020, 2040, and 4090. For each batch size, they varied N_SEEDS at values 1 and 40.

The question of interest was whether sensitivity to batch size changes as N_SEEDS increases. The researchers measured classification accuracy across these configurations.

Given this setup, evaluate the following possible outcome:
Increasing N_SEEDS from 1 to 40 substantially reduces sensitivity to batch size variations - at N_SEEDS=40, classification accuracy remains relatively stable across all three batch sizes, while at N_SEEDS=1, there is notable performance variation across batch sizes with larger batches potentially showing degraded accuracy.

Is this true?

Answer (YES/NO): NO